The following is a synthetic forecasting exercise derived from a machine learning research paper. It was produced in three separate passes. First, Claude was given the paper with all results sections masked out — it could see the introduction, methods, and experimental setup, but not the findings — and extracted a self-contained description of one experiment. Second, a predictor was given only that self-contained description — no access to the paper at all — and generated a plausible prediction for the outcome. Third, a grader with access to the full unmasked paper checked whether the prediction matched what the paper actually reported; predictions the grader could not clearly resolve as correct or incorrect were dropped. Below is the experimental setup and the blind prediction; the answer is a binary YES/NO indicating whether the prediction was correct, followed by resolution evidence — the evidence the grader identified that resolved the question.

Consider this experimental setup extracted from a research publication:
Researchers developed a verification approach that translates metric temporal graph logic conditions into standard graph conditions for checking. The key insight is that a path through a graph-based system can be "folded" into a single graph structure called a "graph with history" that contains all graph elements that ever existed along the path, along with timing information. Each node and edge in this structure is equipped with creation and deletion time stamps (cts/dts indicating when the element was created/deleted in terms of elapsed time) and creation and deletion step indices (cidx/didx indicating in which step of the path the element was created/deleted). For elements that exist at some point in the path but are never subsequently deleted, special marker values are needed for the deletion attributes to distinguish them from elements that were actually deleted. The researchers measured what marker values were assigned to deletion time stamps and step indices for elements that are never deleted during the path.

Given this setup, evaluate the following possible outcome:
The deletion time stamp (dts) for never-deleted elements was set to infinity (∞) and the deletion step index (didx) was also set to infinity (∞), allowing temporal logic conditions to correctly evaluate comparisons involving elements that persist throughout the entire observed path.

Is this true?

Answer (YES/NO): NO